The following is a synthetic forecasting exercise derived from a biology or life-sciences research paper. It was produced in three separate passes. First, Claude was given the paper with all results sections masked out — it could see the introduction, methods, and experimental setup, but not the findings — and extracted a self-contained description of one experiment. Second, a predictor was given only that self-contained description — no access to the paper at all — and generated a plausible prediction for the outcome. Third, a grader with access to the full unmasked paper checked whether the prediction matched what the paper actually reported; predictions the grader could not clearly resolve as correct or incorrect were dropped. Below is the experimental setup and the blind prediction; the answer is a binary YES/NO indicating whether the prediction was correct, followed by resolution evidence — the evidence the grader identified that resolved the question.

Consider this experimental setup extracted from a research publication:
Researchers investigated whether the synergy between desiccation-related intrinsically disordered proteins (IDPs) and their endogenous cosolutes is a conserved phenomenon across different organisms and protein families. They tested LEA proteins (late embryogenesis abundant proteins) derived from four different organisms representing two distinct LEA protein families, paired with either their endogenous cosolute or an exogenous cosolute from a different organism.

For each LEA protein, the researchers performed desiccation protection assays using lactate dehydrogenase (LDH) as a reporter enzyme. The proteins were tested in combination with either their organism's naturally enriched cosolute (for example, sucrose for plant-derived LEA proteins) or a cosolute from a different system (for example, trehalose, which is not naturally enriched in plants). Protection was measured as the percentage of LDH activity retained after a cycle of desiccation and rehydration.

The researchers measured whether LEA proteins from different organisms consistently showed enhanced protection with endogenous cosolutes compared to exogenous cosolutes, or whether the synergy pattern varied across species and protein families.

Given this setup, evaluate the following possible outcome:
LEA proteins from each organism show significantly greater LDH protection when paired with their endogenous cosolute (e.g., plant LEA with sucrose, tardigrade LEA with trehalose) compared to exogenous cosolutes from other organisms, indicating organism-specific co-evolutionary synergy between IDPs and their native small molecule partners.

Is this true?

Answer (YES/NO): YES